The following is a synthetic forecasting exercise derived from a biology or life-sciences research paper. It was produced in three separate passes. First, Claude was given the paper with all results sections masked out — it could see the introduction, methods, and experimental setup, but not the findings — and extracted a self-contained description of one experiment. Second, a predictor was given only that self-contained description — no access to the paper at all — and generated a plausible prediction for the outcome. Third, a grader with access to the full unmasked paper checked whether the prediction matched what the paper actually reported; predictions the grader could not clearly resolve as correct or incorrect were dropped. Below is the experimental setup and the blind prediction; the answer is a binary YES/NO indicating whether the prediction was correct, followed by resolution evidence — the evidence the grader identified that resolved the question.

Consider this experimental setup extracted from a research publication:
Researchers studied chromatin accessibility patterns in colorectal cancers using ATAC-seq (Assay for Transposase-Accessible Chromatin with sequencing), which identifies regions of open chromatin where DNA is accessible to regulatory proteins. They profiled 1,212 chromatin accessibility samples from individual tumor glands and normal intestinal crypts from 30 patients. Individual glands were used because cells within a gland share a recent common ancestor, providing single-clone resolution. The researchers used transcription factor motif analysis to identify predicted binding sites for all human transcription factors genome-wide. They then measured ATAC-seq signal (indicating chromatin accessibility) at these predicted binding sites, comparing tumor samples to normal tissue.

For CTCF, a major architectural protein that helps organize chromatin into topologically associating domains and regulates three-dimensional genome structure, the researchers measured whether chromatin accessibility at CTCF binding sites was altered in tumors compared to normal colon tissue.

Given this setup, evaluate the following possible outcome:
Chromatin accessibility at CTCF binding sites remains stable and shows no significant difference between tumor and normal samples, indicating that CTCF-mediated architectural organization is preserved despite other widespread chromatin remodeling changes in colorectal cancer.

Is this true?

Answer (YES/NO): NO